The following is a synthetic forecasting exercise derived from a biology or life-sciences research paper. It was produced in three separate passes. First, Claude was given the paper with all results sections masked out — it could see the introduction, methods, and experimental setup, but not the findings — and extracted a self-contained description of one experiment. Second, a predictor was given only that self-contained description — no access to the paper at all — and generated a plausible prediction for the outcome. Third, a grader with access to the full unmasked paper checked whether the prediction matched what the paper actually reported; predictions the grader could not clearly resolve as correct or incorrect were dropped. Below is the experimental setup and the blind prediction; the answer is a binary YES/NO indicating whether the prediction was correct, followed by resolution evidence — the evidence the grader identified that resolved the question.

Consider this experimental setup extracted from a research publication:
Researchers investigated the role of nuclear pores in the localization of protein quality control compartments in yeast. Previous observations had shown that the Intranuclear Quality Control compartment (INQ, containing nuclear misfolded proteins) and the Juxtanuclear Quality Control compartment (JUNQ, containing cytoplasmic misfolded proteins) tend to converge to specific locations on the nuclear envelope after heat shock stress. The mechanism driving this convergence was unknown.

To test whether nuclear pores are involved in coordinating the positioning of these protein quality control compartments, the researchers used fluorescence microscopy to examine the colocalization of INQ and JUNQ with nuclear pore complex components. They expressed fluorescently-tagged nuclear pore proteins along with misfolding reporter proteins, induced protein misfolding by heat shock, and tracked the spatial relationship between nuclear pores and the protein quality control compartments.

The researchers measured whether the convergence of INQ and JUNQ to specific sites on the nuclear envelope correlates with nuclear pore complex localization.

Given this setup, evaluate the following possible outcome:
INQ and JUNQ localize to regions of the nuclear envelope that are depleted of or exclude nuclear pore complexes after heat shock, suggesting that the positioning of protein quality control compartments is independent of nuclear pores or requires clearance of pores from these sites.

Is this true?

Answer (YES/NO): NO